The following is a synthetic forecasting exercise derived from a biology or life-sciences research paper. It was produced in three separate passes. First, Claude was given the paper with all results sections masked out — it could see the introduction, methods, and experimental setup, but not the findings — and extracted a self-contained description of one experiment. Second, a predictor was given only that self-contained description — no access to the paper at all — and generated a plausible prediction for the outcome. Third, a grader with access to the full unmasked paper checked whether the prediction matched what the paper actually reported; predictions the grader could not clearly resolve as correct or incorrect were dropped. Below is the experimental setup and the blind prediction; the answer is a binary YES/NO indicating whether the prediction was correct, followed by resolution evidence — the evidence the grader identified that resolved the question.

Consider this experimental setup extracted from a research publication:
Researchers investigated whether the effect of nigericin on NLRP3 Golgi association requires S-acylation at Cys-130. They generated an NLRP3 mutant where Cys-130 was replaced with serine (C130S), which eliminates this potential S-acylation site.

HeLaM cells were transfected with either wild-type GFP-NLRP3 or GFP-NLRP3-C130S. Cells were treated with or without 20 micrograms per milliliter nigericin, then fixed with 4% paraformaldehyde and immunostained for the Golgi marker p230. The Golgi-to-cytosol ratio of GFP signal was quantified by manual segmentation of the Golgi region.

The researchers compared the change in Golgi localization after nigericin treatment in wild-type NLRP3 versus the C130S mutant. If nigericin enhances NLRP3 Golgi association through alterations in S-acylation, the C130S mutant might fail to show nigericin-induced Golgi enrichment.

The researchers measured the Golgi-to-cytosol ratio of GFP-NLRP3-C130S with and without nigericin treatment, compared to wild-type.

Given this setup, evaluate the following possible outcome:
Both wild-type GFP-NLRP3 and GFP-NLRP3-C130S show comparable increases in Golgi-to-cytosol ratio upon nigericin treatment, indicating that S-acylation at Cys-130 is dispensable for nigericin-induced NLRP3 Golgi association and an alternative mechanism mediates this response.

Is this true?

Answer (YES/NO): NO